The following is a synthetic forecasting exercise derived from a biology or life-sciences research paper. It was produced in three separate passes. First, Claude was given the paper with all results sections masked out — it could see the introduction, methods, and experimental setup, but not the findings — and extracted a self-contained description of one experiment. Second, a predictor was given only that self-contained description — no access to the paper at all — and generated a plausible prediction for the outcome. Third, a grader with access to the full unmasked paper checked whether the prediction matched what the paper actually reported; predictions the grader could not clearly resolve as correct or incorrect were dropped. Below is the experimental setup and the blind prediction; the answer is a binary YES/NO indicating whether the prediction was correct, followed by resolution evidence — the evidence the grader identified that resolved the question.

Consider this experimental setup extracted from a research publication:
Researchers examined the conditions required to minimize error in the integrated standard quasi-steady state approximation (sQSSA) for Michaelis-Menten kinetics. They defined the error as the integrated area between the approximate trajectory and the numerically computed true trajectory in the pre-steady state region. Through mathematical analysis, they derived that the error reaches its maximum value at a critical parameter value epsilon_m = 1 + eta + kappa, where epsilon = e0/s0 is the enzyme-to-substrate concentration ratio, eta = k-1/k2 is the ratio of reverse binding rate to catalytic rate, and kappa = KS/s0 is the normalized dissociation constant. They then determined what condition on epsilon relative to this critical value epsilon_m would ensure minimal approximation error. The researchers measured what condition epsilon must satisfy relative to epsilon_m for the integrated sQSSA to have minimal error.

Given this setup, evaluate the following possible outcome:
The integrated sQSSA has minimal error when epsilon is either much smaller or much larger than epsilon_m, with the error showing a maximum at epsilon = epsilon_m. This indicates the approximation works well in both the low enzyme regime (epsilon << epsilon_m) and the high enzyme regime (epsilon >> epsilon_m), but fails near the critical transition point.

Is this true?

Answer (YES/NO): NO